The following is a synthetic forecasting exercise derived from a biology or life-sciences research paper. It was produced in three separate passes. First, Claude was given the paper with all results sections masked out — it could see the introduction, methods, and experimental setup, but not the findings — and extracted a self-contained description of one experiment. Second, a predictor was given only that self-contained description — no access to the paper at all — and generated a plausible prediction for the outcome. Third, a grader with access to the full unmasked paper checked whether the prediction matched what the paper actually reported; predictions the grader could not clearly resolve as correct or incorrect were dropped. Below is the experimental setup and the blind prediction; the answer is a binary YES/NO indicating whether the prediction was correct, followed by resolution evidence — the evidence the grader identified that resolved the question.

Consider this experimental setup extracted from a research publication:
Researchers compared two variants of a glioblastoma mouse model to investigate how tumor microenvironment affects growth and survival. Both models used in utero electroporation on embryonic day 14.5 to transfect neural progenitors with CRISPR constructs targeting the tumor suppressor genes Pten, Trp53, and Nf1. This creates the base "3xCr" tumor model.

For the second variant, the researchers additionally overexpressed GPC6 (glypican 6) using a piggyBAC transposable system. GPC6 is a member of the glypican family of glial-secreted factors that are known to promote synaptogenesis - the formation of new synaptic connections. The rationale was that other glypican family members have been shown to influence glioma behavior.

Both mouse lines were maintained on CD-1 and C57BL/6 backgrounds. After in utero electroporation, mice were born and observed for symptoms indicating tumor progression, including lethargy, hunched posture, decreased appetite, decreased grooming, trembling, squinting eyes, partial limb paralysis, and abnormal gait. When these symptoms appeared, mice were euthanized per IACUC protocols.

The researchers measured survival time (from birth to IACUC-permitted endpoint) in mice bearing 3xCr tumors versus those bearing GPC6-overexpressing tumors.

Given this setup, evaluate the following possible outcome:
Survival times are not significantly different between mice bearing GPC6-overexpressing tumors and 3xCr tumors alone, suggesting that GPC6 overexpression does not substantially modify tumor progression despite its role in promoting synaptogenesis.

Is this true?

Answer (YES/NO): NO